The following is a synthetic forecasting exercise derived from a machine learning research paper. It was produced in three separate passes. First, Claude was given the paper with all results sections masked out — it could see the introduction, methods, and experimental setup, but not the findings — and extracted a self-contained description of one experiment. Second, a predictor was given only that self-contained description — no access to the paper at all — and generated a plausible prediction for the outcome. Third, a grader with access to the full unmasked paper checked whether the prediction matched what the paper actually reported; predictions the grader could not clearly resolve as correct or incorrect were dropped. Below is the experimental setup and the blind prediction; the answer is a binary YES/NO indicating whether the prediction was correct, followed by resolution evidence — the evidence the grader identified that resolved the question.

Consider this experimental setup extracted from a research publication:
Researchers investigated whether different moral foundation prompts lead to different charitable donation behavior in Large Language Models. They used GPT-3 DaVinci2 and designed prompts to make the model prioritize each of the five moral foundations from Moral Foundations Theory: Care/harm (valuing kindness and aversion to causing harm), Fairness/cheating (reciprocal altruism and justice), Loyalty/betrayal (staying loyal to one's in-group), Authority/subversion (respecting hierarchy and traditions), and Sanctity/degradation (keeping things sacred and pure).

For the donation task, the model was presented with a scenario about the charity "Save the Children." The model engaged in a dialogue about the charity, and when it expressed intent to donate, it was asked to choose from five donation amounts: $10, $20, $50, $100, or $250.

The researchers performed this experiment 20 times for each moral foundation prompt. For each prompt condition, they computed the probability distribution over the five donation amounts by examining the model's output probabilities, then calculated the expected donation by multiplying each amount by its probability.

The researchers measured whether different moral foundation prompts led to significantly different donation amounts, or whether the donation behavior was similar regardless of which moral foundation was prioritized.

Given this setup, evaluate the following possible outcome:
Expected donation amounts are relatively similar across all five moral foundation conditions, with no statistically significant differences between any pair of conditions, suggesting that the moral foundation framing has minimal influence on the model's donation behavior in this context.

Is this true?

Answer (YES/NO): NO